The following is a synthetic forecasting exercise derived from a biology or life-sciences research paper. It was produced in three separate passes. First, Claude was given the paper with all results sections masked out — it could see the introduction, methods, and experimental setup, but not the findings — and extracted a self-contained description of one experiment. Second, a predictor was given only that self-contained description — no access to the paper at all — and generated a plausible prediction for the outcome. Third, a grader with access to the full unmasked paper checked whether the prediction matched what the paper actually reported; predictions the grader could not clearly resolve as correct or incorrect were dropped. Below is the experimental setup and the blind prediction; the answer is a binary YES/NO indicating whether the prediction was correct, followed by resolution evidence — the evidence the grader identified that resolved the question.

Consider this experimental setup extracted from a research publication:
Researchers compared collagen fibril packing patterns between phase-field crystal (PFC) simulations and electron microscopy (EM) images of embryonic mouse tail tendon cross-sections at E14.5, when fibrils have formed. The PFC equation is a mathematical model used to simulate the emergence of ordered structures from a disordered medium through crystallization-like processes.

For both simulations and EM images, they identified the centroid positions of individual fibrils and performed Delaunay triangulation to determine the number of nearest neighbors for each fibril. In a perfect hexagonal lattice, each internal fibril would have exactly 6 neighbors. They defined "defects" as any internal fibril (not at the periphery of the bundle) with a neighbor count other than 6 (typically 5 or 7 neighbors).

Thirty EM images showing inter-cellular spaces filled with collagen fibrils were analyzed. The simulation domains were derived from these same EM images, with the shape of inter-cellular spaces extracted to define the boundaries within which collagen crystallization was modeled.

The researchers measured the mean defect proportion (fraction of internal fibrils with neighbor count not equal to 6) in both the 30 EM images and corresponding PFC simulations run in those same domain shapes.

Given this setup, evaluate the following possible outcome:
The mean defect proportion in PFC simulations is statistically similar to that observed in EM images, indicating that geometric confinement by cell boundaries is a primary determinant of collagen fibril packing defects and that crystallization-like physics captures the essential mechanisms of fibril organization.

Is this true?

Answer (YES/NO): NO